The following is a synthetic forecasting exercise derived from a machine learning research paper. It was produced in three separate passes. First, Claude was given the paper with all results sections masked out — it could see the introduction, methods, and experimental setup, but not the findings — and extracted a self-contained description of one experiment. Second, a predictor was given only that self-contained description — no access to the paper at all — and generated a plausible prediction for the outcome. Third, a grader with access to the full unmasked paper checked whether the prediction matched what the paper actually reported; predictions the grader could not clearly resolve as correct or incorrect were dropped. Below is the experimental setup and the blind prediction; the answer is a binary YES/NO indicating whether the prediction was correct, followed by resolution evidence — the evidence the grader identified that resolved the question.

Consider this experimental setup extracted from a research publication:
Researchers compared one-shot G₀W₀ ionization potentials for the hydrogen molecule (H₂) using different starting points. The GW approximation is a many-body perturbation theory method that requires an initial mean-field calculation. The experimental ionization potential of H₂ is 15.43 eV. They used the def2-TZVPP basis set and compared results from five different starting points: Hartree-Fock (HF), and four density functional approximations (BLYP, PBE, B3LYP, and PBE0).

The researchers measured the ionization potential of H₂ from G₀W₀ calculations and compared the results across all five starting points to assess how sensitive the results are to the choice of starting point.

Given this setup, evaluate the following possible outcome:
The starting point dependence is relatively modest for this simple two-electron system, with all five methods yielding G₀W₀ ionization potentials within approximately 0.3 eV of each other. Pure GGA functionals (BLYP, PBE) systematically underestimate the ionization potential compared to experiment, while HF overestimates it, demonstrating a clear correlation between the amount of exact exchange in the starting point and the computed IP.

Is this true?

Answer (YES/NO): NO